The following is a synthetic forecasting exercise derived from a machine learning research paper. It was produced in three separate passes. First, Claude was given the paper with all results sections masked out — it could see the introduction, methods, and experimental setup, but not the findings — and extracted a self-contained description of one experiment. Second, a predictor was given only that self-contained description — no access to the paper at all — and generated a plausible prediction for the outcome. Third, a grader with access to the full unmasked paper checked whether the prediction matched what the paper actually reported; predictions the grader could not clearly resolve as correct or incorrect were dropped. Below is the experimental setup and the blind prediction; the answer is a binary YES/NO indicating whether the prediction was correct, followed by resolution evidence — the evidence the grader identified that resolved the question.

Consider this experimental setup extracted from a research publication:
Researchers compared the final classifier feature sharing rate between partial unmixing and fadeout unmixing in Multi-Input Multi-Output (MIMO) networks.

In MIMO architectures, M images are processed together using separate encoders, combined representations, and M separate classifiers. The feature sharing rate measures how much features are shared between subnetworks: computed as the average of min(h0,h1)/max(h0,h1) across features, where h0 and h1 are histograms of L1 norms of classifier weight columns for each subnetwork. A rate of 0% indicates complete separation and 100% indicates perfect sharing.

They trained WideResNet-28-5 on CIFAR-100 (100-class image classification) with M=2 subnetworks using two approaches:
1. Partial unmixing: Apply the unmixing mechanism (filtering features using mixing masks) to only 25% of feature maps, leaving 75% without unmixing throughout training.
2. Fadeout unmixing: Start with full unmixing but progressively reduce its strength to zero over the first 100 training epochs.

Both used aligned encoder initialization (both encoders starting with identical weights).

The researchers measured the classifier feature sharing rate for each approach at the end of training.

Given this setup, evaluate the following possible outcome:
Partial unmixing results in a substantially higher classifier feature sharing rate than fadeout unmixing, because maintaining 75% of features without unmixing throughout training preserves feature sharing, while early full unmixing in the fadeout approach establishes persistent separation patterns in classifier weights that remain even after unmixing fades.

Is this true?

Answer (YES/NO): NO